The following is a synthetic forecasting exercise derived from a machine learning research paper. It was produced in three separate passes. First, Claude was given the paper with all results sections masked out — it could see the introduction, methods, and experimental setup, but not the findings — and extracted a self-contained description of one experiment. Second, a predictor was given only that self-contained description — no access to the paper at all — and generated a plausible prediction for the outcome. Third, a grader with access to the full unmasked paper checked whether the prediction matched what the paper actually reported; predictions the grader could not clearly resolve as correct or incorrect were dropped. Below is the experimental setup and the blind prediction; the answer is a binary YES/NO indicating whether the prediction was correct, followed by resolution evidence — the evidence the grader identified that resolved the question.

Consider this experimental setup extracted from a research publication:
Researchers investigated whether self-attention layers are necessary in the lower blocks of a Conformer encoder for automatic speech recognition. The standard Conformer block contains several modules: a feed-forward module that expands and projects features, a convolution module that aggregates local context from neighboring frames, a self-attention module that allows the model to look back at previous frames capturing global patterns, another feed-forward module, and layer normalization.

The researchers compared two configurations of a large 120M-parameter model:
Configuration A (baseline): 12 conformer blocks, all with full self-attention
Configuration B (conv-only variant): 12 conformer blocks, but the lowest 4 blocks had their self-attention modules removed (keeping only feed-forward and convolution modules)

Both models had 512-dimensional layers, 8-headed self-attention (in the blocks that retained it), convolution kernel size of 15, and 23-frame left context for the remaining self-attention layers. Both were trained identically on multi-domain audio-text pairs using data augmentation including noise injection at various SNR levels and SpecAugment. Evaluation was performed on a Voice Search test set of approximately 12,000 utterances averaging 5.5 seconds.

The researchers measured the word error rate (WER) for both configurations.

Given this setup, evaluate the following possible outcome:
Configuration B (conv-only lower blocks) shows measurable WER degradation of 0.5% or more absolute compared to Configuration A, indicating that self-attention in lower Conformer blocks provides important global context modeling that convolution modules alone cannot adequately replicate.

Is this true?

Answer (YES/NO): NO